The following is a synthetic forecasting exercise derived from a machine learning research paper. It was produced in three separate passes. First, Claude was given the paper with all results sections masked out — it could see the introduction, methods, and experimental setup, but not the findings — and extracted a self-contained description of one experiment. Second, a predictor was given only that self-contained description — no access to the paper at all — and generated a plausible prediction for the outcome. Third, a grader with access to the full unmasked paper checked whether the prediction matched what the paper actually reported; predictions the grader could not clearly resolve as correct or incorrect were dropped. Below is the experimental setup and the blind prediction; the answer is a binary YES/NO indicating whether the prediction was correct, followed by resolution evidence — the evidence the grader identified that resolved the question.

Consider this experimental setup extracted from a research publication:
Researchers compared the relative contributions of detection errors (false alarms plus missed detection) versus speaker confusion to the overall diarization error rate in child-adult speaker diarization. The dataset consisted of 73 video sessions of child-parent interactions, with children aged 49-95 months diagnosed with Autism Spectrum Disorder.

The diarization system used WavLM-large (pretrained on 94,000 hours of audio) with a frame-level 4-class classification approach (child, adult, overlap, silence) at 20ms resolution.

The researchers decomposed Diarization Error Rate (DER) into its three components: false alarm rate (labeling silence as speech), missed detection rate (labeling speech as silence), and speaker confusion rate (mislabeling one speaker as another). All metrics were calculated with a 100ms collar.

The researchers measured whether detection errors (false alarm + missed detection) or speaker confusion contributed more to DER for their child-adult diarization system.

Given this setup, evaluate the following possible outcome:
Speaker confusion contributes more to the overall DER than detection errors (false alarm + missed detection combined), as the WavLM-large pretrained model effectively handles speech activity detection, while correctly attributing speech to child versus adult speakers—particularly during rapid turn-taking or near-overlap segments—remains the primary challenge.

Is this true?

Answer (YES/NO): NO